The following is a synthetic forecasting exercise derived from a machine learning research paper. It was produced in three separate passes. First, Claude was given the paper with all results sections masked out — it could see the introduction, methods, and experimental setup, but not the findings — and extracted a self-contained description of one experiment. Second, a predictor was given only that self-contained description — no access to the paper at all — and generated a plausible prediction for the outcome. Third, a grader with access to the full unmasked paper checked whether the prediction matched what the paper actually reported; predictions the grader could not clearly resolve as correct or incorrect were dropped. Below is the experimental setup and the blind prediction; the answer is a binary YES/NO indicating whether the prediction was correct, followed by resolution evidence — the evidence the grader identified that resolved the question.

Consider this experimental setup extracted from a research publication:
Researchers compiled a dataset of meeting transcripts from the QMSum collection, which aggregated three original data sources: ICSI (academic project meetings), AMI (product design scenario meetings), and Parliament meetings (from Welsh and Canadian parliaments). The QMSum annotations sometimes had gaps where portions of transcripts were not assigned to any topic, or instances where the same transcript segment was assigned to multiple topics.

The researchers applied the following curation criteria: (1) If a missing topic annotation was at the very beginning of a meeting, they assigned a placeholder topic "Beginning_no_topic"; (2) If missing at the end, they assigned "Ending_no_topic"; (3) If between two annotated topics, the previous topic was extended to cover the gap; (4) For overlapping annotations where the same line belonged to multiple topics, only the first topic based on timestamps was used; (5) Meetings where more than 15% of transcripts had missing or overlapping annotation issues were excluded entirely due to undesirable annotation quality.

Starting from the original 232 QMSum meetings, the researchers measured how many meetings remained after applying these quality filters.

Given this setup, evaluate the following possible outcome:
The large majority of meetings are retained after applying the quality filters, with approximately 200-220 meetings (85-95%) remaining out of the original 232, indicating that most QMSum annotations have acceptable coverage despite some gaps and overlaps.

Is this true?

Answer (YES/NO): NO